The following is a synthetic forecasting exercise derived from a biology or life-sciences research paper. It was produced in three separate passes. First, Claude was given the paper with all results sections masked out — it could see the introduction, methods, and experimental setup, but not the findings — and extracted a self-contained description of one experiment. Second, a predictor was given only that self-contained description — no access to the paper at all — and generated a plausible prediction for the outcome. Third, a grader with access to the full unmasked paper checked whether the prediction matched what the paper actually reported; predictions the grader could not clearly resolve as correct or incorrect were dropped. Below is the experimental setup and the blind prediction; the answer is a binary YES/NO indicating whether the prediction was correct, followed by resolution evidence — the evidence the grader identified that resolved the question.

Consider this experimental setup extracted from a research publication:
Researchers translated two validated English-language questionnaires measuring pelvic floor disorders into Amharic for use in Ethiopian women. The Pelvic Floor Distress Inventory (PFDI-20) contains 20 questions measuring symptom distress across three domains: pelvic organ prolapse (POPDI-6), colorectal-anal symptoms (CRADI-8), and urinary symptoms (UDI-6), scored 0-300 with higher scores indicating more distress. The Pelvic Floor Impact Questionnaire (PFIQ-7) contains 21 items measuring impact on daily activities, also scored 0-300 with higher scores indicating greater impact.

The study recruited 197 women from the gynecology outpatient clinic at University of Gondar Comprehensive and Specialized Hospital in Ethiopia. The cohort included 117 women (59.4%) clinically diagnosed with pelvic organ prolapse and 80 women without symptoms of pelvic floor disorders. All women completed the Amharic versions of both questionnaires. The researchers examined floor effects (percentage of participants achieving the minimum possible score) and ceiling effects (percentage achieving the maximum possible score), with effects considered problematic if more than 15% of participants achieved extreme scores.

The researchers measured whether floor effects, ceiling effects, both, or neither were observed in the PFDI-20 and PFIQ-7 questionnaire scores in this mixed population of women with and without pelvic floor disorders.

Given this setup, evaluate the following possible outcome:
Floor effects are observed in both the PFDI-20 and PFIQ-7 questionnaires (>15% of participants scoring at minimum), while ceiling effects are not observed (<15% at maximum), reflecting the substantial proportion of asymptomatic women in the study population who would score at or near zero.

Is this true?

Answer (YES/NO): YES